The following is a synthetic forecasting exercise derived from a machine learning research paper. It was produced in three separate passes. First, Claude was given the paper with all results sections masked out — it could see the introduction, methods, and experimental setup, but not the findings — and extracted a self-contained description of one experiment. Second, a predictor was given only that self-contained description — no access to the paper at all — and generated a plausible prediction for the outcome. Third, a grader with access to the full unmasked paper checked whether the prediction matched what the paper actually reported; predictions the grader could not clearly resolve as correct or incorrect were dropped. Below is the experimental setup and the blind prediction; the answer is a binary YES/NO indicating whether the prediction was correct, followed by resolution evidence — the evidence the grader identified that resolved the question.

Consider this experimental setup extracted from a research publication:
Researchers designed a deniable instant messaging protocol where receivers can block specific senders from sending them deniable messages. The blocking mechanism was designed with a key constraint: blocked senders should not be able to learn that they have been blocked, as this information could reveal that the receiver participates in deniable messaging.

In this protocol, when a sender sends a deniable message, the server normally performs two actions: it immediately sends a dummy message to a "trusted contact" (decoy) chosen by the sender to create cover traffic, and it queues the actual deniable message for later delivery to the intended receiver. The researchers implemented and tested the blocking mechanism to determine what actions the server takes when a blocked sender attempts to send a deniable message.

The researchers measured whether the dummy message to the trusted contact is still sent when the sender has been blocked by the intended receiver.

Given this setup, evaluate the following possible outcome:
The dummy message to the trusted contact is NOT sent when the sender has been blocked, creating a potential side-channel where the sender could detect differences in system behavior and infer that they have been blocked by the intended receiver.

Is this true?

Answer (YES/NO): NO